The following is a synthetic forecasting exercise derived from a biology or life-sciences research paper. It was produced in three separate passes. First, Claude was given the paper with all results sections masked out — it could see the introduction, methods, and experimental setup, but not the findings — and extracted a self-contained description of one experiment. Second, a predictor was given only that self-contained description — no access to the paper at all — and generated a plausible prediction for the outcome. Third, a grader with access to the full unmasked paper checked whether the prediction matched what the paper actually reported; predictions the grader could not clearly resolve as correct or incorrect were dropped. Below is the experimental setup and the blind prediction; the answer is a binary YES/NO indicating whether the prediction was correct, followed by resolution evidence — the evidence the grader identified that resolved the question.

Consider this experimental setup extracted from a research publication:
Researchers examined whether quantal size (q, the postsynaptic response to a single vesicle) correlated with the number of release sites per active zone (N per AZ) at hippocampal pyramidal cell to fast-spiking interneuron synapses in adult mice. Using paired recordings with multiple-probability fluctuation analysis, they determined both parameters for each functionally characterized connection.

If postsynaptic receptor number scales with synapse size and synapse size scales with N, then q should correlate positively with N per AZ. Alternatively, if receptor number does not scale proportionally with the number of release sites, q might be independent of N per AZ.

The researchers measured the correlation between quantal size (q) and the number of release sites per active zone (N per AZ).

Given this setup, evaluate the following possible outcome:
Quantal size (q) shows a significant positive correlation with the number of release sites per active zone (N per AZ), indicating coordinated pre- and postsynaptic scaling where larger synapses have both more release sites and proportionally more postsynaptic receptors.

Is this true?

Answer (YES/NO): NO